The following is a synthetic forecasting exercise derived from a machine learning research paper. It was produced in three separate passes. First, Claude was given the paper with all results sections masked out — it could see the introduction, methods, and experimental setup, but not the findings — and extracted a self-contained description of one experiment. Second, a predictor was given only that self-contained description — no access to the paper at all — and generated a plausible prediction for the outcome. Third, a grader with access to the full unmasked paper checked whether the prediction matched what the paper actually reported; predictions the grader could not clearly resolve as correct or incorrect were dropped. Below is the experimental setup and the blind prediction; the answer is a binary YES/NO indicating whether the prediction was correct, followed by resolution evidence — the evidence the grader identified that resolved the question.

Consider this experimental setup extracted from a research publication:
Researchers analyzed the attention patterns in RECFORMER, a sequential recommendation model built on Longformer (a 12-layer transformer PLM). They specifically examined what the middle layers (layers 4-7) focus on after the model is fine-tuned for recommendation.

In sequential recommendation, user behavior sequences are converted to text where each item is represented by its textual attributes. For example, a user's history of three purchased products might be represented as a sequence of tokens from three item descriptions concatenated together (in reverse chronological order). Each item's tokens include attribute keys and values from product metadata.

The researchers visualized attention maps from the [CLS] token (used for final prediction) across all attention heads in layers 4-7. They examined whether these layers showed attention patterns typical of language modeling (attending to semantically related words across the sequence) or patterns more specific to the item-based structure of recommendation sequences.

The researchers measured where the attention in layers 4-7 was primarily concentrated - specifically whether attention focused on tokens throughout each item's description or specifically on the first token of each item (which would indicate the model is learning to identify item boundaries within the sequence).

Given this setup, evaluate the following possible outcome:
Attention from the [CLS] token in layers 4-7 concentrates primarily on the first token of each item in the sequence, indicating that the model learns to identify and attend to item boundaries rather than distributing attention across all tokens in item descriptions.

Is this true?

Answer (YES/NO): YES